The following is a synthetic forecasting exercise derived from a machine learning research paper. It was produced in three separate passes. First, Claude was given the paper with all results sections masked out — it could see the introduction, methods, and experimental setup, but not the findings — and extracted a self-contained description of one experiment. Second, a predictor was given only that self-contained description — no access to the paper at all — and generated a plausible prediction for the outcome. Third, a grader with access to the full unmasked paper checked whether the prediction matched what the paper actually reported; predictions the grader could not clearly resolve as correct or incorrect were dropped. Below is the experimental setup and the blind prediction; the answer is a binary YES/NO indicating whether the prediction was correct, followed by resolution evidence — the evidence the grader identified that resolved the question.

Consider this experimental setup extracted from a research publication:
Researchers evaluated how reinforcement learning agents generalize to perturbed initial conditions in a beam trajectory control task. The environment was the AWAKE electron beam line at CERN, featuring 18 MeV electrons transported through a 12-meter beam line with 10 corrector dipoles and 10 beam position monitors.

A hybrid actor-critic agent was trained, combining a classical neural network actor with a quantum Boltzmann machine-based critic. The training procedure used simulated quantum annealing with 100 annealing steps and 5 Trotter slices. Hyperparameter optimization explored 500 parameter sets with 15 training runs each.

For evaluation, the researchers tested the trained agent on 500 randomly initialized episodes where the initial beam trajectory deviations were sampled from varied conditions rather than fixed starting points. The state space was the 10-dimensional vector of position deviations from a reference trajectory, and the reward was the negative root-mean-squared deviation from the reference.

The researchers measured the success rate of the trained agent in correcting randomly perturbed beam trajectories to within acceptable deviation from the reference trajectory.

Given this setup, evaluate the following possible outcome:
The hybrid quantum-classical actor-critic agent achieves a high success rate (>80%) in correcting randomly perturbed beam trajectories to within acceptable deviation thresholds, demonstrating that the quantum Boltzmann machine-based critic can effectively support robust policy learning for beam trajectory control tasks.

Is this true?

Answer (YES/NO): YES